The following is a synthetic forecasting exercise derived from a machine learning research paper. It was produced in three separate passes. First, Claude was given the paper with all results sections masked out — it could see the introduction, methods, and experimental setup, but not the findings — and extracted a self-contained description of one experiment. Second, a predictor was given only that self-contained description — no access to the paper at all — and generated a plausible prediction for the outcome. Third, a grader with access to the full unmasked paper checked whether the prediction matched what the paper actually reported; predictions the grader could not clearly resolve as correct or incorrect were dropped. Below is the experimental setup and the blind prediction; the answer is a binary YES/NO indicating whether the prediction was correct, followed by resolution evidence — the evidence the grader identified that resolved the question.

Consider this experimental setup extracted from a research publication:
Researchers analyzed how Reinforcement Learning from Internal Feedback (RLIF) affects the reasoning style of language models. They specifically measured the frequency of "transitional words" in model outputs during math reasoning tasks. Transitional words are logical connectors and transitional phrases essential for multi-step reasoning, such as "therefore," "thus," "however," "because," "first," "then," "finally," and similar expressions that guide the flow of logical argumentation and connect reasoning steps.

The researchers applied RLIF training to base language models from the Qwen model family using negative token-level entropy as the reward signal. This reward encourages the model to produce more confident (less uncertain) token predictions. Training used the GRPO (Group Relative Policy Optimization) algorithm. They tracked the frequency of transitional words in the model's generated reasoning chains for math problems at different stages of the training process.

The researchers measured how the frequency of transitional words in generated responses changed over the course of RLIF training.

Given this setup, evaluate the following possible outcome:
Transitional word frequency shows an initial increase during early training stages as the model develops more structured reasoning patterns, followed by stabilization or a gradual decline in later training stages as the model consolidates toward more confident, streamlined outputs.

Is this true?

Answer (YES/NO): NO